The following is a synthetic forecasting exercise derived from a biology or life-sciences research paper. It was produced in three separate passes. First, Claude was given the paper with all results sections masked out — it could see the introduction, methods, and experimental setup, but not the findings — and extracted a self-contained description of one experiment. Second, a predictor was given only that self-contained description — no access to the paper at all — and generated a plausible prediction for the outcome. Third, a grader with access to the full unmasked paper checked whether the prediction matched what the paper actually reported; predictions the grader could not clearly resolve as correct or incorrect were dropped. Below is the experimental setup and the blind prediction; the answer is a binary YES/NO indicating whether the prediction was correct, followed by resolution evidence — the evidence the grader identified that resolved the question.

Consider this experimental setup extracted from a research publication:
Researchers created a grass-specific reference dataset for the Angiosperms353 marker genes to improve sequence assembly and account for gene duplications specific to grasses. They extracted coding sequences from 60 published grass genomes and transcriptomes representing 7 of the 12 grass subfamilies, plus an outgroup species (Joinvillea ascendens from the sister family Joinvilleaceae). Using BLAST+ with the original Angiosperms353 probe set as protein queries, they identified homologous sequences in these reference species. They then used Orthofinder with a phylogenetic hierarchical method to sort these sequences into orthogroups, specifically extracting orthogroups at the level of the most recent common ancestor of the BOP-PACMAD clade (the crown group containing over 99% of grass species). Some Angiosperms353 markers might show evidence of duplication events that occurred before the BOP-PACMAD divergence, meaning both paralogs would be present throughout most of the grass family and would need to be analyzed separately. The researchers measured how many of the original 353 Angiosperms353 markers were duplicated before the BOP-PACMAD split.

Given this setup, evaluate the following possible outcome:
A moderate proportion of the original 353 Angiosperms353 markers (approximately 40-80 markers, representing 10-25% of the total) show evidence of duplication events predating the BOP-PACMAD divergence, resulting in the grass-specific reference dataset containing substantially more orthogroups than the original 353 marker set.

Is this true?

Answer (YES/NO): NO